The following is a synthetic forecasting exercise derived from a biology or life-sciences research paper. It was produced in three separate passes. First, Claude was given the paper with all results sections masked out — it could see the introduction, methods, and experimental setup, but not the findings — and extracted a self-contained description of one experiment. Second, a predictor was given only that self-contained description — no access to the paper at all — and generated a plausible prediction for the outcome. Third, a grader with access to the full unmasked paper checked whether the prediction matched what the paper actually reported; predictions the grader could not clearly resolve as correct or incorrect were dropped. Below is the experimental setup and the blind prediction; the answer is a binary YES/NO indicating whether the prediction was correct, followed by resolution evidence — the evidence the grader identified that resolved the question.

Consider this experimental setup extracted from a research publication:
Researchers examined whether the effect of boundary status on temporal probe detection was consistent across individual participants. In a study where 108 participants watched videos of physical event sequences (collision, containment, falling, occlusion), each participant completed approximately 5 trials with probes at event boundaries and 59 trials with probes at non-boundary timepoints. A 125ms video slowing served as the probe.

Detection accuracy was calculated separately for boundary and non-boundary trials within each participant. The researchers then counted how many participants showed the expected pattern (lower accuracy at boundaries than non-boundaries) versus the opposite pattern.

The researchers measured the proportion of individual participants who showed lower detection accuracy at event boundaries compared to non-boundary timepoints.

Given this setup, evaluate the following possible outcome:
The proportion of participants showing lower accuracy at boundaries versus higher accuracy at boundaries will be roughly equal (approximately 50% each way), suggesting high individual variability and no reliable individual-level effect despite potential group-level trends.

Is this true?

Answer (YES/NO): NO